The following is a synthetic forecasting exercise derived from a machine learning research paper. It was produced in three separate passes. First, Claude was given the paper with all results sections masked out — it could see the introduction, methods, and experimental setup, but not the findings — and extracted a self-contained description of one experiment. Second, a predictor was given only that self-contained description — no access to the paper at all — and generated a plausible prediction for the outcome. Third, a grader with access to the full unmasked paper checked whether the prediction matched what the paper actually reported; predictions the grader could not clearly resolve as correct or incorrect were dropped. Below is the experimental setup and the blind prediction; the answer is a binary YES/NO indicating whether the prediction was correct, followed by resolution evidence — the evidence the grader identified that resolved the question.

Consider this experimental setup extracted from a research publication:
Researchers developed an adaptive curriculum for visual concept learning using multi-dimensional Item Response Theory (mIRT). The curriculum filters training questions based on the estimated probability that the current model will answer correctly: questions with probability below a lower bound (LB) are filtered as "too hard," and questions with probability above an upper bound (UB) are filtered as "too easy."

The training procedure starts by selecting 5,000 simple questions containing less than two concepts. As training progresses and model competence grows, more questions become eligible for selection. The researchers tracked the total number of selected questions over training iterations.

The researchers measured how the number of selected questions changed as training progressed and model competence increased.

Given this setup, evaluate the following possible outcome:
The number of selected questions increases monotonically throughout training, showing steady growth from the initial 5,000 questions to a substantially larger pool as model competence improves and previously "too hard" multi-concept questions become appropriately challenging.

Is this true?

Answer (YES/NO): NO